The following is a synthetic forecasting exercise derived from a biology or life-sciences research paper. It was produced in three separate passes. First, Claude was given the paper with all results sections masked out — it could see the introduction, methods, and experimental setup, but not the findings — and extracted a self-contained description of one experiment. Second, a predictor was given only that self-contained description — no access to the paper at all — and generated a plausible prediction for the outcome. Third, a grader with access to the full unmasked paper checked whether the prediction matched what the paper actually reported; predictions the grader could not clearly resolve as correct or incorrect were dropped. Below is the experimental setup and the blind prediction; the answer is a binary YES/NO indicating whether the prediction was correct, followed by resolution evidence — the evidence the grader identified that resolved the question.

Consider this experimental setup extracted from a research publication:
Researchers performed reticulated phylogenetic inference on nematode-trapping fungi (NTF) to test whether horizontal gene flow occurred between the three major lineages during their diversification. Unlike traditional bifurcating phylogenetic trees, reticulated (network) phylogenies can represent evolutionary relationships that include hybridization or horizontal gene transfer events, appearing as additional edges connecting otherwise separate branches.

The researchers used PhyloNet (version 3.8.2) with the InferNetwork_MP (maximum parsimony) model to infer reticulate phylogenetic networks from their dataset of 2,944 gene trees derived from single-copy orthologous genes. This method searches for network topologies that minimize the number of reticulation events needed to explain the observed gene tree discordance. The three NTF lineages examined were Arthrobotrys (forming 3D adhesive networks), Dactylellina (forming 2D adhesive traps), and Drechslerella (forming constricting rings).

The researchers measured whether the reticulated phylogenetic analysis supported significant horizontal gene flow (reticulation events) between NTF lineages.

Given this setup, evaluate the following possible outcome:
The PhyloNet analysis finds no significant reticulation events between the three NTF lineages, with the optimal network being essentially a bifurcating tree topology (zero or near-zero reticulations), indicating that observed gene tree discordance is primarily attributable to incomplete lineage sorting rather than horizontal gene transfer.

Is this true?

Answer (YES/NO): NO